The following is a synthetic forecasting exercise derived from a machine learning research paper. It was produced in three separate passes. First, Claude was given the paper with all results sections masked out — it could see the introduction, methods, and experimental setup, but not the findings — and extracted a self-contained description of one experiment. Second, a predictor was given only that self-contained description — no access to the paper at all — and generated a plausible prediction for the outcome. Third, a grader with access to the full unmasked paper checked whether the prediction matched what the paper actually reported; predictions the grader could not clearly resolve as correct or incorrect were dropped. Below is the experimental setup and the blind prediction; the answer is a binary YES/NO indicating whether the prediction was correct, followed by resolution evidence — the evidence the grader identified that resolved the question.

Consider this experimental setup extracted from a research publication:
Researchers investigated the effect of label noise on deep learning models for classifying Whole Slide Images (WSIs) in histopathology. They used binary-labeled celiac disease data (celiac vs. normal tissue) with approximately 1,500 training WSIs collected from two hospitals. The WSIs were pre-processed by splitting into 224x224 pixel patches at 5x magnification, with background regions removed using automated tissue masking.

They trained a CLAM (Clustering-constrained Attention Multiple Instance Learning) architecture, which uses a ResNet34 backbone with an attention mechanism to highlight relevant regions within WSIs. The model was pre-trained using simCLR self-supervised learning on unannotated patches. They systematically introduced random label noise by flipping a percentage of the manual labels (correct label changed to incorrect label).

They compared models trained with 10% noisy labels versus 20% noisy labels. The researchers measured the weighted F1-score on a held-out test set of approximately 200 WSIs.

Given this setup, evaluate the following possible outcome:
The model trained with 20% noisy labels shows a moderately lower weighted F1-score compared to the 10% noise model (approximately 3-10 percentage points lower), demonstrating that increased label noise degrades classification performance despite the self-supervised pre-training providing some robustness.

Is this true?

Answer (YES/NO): YES